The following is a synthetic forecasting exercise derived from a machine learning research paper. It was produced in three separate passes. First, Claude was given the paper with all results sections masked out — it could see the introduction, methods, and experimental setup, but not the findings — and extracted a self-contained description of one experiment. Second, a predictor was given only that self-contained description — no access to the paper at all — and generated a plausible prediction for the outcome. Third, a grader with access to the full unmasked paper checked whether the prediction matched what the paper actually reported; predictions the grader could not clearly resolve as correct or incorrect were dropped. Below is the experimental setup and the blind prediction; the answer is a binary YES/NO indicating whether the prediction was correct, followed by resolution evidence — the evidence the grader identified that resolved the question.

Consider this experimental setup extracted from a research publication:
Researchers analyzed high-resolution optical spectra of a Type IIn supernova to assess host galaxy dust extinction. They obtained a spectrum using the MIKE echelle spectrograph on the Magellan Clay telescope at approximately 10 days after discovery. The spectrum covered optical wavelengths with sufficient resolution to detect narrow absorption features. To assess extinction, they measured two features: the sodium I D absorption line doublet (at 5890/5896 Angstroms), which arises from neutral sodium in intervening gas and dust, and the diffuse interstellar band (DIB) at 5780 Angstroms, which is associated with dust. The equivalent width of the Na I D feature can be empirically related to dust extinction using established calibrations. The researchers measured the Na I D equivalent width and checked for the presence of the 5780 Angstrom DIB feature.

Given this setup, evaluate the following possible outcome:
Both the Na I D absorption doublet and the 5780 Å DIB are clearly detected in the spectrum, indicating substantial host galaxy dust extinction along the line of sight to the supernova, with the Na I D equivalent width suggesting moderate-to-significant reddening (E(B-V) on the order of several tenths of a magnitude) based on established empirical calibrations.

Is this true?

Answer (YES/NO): NO